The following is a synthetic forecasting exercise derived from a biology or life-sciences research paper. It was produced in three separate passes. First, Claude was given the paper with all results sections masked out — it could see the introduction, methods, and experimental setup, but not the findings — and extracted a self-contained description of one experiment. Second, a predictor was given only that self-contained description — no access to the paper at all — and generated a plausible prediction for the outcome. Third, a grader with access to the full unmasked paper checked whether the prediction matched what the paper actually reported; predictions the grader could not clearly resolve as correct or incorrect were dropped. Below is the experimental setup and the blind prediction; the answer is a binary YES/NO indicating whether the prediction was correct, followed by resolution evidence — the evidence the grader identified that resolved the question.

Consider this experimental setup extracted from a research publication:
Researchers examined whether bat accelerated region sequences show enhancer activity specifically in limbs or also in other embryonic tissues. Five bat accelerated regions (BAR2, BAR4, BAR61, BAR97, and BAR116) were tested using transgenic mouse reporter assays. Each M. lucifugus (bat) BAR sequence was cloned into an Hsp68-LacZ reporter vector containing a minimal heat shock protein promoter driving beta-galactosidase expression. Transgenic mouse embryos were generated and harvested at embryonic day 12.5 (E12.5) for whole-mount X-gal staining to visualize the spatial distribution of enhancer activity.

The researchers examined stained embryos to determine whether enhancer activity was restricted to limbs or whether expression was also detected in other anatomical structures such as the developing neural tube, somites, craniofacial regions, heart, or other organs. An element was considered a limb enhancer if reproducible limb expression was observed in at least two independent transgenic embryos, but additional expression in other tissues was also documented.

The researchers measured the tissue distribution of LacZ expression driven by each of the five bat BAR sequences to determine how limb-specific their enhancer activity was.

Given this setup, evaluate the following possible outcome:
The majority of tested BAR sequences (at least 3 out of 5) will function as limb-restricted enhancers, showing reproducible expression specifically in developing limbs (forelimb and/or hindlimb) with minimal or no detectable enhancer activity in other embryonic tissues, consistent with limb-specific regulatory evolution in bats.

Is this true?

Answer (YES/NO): YES